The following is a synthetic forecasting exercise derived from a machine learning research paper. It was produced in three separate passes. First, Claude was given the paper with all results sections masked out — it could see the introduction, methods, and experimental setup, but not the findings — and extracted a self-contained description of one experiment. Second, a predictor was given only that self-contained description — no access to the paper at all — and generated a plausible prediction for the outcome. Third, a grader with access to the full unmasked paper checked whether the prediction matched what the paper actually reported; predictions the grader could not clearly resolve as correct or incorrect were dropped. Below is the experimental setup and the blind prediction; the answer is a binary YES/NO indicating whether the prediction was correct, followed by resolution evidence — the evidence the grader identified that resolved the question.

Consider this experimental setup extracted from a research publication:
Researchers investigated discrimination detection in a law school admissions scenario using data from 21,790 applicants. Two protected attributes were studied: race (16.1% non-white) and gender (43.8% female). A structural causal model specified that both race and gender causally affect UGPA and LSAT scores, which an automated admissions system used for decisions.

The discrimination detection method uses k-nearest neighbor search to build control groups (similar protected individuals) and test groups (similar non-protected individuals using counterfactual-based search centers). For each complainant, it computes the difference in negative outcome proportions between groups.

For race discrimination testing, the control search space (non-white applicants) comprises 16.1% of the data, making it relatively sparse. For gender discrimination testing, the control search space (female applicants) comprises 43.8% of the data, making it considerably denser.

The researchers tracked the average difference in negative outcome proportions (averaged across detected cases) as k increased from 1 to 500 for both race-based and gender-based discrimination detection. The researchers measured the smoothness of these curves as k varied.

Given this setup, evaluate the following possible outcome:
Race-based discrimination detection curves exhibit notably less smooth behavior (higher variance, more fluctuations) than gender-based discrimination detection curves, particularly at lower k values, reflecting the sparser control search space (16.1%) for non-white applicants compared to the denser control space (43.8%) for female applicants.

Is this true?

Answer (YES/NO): NO